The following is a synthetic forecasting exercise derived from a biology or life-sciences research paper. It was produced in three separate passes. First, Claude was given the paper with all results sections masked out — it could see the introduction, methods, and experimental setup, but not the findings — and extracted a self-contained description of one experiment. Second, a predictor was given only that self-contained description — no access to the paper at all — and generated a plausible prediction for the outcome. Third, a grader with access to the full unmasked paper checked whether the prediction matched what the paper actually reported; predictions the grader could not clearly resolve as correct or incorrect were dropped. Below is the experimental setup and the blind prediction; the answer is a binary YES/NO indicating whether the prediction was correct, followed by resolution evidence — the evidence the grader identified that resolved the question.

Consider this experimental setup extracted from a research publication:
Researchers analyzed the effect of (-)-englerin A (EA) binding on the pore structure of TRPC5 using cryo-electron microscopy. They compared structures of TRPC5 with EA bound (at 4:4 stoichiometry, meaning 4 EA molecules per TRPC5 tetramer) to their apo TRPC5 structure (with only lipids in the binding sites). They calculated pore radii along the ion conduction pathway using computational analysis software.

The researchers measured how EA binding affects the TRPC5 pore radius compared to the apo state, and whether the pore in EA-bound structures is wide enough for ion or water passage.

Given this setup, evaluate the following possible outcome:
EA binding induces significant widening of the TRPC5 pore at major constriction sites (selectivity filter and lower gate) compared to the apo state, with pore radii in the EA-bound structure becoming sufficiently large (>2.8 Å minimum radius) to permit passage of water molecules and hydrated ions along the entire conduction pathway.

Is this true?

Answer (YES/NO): NO